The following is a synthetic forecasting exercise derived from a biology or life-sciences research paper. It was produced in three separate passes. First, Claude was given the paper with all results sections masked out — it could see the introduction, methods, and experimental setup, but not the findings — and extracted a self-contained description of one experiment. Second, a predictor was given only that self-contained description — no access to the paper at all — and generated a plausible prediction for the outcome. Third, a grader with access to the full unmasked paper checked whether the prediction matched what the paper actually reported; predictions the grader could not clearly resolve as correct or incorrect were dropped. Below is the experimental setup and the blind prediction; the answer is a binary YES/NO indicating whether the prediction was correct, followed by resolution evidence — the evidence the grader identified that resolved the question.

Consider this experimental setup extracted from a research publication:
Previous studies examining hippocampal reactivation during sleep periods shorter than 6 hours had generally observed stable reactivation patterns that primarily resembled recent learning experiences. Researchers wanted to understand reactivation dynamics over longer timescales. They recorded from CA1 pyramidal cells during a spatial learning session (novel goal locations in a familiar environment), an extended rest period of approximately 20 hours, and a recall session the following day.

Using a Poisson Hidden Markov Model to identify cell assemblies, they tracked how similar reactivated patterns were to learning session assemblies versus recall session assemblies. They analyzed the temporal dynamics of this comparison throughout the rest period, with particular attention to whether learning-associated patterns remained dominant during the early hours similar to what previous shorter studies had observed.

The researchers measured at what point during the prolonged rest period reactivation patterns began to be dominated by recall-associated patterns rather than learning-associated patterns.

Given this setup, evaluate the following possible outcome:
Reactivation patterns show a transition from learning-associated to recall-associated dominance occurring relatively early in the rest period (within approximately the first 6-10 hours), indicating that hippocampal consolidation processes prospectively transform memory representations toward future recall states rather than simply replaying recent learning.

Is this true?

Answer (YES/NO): YES